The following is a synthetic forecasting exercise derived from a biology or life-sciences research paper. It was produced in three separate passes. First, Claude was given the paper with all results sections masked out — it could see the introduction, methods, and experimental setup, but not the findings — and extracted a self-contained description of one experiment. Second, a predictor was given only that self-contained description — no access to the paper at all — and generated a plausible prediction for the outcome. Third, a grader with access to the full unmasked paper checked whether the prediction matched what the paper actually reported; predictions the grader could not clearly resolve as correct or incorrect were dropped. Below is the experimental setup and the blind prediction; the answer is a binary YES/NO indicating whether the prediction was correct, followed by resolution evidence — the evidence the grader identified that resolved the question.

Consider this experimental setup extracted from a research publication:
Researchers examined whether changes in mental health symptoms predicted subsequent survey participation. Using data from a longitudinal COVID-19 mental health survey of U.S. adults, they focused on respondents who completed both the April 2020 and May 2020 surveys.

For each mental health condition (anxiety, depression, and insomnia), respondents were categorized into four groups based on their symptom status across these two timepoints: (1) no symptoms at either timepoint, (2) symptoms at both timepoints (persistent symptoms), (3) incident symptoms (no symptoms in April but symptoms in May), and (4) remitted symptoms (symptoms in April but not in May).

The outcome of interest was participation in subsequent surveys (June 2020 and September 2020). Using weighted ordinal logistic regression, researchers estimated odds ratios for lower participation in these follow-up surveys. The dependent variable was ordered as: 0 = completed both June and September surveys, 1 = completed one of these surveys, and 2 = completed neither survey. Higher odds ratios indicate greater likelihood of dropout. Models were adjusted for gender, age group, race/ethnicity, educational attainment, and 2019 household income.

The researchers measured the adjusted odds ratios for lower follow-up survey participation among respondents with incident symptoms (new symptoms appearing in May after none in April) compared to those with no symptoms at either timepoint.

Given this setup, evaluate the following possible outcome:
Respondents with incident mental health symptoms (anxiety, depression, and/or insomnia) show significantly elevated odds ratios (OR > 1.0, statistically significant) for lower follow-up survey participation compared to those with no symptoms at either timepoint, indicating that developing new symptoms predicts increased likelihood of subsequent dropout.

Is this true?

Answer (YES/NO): NO